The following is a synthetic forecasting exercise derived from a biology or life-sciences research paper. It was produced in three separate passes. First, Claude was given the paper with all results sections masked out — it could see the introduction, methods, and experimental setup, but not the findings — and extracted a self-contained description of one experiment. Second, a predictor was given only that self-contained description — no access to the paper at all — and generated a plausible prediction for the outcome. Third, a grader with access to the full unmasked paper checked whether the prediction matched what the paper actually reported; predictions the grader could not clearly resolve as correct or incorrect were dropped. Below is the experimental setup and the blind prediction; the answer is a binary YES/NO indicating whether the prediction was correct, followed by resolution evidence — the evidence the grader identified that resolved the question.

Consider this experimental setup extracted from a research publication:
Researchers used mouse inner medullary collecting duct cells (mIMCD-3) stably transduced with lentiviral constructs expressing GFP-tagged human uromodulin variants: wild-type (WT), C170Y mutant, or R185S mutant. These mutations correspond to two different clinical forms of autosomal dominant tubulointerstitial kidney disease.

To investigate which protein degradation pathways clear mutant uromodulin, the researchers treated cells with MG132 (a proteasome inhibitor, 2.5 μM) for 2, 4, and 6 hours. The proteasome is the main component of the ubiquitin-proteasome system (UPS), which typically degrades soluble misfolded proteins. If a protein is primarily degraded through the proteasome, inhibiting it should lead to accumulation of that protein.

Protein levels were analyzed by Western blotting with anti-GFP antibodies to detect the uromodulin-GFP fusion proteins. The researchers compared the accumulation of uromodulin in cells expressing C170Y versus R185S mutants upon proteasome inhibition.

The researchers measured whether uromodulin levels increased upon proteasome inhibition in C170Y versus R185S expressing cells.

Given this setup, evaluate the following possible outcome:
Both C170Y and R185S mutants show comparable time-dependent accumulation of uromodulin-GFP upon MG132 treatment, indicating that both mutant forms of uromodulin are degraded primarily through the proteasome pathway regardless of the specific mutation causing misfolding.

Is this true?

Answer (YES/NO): NO